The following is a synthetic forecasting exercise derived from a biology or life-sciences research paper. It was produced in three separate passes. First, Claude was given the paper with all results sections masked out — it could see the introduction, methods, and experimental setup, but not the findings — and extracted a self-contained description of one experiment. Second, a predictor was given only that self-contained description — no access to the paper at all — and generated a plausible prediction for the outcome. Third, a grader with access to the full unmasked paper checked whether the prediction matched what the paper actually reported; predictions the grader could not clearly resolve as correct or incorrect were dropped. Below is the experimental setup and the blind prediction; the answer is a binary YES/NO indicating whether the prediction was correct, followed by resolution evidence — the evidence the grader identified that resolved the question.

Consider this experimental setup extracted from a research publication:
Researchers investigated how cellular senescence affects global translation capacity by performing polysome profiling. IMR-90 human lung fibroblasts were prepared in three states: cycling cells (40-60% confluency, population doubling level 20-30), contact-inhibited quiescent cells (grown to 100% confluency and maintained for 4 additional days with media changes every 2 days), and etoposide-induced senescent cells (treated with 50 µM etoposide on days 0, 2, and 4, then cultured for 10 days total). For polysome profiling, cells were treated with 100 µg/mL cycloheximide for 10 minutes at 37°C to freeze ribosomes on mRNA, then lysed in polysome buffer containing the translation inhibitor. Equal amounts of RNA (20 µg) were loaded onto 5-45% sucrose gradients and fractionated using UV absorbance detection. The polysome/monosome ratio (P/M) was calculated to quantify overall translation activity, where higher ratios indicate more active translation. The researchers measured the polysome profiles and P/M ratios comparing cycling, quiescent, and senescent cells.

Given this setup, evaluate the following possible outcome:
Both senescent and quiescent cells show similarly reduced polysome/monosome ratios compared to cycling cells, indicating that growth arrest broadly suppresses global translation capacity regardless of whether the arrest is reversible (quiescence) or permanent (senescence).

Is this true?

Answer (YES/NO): YES